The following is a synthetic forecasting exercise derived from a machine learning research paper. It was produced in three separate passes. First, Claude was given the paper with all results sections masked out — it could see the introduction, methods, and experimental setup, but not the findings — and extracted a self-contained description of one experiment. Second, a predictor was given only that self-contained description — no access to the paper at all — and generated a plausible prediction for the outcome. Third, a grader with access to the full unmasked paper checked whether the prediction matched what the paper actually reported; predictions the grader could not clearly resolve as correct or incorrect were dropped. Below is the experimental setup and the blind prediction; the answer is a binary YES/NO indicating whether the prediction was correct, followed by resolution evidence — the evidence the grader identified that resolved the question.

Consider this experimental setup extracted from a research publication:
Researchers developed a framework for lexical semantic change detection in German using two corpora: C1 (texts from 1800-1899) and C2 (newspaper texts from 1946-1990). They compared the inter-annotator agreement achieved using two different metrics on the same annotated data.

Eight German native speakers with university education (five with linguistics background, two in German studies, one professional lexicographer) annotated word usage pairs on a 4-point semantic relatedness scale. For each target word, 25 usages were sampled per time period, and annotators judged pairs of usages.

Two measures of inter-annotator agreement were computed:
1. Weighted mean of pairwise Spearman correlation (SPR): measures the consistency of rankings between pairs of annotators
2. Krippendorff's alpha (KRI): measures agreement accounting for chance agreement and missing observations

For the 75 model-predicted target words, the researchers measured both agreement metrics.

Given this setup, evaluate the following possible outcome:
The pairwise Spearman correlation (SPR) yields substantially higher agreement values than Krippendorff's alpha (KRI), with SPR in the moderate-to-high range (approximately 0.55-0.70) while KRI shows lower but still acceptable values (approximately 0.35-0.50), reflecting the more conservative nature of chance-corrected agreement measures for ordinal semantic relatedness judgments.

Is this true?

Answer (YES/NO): NO